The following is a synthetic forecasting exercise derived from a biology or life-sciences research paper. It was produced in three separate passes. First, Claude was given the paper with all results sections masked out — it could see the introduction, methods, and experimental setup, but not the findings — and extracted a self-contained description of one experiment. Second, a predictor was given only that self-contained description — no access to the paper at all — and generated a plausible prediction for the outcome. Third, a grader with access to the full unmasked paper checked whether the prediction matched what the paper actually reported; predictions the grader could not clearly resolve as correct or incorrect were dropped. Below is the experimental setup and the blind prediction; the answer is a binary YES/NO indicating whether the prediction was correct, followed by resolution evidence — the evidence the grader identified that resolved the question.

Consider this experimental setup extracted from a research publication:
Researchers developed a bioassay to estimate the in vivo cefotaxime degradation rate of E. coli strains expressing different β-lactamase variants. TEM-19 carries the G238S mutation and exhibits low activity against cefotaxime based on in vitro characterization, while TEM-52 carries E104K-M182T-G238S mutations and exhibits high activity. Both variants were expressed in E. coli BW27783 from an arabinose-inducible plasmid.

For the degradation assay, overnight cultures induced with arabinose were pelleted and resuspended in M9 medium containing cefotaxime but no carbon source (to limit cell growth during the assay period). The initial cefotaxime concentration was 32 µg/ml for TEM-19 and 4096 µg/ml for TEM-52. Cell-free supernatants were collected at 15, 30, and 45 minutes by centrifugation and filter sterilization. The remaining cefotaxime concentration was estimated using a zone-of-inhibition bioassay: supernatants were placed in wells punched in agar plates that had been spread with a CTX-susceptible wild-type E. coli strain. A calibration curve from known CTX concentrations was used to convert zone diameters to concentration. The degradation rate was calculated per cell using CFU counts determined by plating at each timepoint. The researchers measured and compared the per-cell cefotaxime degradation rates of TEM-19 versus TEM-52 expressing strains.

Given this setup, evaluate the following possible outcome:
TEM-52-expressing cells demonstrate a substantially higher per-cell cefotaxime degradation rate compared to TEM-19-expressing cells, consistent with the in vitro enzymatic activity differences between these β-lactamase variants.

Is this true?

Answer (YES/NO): NO